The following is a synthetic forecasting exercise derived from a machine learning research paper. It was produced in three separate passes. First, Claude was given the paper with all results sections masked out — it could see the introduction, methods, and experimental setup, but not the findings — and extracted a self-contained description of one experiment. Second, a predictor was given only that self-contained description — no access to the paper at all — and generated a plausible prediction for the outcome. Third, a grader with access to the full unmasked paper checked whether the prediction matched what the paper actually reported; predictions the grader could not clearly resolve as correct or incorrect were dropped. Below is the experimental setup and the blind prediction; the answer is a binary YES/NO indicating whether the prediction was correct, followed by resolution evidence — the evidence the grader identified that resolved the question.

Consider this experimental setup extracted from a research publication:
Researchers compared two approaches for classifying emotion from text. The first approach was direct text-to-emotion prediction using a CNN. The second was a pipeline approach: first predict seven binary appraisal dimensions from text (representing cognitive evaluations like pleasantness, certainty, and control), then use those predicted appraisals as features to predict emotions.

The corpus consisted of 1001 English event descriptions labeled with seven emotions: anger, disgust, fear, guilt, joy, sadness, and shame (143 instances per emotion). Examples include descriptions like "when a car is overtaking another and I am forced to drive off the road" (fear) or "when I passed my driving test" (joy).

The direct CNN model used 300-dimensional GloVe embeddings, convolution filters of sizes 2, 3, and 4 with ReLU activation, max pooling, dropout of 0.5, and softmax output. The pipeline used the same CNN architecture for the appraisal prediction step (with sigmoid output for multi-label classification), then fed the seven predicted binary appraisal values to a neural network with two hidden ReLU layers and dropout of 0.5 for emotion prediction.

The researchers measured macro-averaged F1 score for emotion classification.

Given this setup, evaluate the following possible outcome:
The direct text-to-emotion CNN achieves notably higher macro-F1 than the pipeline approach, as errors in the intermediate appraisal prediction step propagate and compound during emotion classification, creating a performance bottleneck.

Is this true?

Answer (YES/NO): YES